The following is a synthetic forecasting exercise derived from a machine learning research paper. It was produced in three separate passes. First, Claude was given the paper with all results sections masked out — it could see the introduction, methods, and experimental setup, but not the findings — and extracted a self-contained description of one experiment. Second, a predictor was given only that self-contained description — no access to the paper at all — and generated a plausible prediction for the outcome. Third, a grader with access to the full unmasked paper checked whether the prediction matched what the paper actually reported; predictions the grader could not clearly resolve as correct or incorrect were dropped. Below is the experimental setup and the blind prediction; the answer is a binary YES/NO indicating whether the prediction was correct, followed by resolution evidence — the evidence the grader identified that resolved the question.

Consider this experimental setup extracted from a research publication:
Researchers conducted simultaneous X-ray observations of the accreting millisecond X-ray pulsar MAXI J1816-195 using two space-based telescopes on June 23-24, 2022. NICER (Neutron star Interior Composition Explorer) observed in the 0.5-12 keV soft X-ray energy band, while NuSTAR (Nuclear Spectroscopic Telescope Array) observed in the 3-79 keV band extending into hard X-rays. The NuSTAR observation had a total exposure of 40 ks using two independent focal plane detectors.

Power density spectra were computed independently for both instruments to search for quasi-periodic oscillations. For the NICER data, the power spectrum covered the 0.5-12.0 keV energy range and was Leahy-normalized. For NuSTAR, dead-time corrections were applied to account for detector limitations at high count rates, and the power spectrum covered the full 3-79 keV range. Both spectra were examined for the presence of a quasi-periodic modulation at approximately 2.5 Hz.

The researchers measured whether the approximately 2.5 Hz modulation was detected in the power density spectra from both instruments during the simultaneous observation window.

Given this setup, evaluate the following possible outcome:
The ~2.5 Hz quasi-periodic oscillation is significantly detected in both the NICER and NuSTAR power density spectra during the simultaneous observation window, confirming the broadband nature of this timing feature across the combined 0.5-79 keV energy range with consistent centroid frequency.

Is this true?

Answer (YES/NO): YES